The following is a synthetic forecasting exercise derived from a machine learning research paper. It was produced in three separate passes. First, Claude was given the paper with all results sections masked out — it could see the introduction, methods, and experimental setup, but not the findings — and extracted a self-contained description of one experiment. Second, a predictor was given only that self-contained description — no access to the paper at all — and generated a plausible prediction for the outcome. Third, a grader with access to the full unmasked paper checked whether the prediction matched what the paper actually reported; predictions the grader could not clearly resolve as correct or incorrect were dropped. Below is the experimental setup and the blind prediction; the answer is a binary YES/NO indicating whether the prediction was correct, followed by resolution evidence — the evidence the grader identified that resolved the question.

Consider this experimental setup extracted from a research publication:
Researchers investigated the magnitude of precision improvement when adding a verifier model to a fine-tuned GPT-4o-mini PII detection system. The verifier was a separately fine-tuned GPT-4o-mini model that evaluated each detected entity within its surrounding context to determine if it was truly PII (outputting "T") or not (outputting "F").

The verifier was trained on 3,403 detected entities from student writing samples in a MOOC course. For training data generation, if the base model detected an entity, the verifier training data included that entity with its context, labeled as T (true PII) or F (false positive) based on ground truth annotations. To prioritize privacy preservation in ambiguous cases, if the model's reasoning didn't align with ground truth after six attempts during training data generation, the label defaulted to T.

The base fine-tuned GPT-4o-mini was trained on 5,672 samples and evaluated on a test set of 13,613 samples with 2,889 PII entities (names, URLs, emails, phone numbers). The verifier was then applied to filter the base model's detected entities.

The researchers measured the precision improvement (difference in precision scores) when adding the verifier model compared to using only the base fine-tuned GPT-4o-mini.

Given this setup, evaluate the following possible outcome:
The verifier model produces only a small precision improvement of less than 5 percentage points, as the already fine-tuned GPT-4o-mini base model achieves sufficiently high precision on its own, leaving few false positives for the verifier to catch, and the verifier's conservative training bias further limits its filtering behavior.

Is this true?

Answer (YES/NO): NO